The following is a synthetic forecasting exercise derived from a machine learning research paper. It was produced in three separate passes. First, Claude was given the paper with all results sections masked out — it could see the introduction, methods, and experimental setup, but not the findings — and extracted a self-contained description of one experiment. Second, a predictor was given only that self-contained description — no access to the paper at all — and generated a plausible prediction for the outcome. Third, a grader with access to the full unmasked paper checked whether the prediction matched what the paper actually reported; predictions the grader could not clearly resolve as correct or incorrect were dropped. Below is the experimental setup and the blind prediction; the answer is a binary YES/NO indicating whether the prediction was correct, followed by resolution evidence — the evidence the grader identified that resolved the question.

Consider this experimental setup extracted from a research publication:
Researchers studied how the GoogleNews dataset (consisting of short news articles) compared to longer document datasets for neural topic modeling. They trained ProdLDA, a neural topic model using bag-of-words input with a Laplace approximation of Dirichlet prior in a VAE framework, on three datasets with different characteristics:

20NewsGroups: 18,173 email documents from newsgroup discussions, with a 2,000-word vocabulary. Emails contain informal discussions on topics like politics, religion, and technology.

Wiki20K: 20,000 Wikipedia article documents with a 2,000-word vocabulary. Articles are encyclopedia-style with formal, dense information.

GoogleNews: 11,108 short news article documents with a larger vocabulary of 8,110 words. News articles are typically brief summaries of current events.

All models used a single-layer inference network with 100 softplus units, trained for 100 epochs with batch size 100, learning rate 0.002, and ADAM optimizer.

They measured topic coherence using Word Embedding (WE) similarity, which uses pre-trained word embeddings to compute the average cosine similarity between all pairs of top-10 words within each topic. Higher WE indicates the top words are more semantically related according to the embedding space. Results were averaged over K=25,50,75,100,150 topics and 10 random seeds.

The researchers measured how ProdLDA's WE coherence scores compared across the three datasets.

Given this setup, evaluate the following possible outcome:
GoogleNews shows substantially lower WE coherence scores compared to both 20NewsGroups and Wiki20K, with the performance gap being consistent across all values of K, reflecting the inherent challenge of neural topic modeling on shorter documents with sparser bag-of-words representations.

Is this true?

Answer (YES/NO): YES